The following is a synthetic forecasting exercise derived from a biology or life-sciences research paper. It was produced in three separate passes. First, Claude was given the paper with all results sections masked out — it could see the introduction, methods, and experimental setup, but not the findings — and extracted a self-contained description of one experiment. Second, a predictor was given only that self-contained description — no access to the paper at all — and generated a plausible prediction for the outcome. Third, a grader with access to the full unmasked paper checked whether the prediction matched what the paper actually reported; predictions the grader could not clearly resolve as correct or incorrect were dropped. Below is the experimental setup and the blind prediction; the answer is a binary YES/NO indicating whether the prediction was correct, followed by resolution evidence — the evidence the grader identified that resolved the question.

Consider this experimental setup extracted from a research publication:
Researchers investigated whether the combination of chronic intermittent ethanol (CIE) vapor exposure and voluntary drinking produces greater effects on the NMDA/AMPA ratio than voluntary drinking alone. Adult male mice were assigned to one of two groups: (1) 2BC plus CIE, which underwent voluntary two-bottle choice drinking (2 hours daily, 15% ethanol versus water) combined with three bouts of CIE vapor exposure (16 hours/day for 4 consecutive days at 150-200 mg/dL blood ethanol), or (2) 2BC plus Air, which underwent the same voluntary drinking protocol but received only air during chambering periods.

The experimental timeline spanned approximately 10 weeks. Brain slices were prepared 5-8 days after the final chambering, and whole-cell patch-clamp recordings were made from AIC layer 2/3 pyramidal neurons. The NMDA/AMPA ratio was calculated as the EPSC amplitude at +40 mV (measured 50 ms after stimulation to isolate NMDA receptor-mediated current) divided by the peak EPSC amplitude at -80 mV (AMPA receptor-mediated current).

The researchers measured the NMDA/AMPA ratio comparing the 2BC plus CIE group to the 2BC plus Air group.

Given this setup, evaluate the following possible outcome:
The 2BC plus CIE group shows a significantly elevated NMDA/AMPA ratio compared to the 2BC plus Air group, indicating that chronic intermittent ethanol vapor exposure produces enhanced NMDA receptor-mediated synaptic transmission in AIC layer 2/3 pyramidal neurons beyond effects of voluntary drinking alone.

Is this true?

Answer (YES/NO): NO